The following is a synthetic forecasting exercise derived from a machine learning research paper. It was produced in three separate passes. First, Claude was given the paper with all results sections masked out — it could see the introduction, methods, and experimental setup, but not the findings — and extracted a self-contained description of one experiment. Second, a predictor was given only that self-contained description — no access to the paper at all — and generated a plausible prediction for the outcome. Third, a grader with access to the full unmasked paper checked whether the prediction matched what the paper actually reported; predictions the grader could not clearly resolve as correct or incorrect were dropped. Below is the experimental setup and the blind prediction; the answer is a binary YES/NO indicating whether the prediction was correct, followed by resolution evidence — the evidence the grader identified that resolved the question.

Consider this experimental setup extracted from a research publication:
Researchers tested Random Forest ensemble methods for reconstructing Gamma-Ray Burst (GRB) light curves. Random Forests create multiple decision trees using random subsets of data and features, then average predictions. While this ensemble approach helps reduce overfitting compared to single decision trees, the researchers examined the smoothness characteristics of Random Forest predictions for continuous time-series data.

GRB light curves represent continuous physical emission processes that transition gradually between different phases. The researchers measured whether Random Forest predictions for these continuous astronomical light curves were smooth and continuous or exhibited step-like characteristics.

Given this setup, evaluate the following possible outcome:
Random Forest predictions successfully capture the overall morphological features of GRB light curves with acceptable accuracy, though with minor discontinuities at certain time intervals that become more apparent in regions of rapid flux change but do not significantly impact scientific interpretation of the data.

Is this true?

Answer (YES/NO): NO